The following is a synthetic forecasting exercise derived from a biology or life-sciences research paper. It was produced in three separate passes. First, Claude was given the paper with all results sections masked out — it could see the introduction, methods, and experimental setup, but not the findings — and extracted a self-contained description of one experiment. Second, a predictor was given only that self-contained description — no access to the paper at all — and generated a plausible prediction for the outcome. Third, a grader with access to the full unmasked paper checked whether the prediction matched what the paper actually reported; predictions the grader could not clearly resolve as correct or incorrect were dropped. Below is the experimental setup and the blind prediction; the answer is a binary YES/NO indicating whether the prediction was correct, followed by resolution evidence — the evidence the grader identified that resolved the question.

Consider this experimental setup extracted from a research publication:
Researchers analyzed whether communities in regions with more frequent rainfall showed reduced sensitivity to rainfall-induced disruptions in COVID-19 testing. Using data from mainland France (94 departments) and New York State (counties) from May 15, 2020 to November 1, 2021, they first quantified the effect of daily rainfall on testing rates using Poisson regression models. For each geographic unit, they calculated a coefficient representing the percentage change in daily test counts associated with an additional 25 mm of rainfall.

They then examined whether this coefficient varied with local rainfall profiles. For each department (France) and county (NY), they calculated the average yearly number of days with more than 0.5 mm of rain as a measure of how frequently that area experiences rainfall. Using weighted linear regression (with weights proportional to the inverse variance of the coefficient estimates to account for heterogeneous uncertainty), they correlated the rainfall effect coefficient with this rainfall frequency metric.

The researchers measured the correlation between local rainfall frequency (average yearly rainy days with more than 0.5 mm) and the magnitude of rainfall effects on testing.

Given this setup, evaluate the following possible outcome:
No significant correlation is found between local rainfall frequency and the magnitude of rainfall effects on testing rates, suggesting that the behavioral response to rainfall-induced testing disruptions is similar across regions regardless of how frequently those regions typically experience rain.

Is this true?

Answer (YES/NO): NO